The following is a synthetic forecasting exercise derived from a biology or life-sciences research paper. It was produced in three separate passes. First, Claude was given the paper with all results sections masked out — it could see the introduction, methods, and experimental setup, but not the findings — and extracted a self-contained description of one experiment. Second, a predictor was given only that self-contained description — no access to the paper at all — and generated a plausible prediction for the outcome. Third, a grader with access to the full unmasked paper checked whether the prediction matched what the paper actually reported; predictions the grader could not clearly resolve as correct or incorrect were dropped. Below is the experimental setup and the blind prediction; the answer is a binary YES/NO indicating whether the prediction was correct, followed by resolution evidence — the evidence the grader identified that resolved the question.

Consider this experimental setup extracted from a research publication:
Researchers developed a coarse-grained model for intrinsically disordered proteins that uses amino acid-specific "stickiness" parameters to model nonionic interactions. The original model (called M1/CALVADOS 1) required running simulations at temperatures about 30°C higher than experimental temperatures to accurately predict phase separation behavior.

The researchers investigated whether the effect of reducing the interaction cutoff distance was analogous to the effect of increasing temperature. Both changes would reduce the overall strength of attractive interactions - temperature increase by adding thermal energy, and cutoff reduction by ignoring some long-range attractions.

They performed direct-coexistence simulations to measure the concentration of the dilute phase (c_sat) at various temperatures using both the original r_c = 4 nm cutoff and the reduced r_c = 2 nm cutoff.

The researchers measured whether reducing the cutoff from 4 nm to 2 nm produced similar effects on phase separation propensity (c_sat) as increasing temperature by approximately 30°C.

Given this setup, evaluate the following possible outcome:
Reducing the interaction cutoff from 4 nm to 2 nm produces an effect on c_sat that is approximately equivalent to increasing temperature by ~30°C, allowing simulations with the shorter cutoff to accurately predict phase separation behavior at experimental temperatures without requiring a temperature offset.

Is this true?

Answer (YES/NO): YES